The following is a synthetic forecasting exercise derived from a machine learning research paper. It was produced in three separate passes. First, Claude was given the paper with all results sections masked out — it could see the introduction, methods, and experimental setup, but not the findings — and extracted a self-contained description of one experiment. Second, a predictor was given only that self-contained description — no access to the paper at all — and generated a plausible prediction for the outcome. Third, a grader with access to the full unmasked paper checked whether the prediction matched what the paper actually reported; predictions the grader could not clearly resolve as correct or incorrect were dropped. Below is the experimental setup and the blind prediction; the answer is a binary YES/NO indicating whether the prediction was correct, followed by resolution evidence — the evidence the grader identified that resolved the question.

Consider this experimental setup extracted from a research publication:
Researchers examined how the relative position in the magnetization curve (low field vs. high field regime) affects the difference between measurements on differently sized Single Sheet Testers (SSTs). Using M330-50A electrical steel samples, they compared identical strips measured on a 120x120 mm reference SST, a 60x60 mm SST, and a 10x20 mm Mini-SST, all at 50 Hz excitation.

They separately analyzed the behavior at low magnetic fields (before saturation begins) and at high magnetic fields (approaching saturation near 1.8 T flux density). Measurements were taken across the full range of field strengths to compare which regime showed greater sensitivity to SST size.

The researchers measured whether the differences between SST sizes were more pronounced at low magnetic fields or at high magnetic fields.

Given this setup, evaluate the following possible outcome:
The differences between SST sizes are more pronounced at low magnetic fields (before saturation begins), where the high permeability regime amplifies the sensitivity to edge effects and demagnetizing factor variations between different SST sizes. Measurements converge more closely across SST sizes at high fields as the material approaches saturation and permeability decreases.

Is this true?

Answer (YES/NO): NO